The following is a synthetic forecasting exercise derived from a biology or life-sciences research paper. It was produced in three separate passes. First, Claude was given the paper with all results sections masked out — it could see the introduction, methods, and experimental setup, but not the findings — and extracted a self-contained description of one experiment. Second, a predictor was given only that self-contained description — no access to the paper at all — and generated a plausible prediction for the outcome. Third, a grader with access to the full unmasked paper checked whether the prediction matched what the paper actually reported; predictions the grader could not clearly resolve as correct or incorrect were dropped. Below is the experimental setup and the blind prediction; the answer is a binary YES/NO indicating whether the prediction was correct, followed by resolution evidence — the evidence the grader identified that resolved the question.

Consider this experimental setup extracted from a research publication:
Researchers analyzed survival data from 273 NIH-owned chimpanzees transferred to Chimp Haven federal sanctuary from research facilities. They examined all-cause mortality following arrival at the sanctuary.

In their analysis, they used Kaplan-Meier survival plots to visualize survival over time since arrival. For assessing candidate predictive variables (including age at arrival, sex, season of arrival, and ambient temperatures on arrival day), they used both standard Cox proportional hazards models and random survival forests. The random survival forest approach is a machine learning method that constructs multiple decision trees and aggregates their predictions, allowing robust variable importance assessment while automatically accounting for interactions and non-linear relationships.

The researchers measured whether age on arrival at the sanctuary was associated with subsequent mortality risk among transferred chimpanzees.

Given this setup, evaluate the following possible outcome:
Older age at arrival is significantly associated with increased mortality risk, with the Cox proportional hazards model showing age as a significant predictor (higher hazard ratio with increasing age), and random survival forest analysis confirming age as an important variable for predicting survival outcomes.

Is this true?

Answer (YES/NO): YES